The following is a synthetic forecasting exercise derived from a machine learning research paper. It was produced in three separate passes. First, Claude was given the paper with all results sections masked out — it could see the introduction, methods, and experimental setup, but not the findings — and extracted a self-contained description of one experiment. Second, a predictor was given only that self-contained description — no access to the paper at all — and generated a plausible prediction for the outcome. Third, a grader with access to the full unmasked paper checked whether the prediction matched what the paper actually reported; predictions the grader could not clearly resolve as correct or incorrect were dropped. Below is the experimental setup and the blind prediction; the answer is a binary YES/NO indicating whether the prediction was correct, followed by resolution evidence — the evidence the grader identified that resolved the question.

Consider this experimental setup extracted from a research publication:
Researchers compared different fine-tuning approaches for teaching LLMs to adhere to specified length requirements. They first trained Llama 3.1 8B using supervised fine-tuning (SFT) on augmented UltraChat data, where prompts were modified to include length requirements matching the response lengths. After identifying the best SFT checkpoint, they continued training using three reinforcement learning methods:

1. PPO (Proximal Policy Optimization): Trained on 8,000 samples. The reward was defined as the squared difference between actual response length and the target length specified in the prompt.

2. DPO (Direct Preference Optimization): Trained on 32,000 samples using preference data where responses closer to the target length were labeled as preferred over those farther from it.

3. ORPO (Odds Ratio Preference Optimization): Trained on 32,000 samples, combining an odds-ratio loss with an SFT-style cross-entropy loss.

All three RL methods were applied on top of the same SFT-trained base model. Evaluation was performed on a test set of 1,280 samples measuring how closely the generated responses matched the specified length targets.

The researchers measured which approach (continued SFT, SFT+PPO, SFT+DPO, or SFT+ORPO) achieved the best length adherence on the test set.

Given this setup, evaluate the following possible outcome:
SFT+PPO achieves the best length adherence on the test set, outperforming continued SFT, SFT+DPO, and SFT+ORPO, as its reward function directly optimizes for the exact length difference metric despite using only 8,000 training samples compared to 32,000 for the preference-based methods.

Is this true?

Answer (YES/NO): NO